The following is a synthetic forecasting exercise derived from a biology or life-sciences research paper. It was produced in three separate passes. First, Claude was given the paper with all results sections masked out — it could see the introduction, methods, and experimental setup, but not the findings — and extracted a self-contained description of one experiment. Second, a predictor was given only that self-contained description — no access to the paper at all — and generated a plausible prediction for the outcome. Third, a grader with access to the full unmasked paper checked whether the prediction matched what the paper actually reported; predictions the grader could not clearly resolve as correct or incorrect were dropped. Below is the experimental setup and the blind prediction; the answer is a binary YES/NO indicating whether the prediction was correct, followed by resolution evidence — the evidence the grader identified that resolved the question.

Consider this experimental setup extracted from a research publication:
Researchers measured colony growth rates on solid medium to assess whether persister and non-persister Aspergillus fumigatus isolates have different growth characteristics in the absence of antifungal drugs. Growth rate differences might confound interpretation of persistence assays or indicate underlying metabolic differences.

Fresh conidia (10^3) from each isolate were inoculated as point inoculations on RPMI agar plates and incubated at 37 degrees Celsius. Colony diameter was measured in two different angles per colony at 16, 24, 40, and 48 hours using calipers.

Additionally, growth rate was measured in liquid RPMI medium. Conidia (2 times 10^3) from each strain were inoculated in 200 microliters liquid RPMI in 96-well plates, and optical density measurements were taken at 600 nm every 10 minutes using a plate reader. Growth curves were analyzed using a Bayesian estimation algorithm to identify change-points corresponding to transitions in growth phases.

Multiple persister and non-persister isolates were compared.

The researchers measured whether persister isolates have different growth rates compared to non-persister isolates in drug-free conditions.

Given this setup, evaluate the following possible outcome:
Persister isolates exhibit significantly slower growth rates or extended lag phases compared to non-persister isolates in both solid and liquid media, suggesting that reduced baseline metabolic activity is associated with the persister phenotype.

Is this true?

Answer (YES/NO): NO